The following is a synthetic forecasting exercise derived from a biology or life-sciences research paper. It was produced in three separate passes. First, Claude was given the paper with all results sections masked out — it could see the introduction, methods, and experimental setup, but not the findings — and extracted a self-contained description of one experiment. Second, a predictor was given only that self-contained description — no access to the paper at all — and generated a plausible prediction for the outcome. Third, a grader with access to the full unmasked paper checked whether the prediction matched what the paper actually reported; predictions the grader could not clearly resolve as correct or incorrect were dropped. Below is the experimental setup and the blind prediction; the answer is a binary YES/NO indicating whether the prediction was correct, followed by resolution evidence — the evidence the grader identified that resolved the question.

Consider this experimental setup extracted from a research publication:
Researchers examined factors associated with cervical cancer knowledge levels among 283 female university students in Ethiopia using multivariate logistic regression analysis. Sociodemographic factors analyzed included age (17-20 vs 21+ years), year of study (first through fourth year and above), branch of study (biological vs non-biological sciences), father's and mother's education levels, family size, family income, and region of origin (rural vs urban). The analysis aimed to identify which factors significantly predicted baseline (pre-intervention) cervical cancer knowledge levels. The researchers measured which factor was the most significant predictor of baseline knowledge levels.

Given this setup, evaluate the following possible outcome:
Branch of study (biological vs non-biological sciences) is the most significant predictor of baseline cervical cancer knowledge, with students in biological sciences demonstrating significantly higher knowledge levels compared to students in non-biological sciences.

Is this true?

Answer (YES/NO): YES